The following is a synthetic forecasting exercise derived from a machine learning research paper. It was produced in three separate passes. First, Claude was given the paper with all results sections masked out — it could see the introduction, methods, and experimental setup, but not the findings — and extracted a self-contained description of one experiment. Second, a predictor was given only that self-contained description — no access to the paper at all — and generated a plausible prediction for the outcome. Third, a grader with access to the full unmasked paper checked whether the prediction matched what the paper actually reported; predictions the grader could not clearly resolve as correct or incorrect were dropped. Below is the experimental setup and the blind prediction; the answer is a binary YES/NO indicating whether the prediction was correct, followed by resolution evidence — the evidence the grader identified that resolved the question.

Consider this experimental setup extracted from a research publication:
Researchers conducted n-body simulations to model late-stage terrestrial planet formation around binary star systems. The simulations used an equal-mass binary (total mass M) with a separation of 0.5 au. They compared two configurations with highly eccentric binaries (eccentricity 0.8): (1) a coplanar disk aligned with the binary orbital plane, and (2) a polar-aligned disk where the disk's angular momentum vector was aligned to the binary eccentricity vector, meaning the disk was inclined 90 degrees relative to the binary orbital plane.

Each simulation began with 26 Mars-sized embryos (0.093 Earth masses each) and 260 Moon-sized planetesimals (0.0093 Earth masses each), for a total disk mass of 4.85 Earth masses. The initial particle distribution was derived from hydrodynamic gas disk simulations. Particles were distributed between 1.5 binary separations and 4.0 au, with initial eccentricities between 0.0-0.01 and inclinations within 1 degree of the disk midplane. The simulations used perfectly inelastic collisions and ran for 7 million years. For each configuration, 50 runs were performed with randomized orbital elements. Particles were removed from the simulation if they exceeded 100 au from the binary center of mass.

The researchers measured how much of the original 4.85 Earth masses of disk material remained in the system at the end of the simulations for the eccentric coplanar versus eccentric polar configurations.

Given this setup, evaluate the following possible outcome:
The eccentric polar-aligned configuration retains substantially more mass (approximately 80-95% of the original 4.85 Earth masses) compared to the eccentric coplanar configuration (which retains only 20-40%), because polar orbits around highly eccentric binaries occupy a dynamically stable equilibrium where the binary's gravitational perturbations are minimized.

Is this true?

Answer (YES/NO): NO